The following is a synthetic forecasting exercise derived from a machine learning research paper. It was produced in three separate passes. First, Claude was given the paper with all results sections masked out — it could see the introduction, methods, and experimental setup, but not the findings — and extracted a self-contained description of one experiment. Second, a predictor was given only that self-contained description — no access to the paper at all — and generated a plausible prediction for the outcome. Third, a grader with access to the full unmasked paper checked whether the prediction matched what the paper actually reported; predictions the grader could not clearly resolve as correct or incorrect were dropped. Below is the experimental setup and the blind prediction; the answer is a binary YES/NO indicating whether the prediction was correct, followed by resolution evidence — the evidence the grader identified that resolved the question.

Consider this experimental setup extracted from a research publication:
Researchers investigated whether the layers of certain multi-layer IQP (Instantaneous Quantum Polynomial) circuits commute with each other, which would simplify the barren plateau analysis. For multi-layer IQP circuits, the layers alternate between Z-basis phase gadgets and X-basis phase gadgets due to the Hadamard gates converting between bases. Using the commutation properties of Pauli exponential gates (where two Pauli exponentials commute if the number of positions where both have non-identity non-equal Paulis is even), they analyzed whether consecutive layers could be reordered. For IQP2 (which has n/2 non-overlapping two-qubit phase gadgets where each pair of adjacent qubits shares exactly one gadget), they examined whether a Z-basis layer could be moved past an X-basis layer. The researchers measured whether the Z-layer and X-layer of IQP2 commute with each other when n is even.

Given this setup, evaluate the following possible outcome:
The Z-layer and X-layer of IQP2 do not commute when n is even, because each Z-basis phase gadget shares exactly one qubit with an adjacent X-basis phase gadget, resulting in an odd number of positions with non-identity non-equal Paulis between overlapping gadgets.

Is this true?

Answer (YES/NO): NO